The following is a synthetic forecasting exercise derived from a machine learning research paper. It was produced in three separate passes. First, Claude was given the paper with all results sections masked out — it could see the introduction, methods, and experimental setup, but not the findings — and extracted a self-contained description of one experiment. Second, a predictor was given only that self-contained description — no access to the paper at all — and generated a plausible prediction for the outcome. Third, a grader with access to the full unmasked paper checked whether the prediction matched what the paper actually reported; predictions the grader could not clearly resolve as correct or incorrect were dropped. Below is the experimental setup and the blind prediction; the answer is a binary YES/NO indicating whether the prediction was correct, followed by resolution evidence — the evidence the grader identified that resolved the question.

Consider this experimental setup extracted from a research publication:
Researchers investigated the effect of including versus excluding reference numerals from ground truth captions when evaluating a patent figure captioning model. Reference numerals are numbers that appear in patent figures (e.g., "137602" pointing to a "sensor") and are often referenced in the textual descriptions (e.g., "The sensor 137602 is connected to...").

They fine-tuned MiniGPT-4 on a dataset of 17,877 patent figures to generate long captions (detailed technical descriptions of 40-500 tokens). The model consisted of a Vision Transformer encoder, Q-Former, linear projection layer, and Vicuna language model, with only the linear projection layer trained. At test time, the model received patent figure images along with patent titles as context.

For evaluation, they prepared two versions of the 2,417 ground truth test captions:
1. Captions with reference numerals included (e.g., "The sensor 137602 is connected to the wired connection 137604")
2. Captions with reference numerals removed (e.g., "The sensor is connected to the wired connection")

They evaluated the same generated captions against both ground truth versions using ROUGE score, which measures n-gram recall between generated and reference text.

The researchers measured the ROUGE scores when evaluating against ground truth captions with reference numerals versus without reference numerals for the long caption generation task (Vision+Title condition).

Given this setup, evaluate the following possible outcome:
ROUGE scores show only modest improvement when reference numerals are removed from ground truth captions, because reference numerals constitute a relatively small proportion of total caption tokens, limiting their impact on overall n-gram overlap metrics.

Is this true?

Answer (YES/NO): YES